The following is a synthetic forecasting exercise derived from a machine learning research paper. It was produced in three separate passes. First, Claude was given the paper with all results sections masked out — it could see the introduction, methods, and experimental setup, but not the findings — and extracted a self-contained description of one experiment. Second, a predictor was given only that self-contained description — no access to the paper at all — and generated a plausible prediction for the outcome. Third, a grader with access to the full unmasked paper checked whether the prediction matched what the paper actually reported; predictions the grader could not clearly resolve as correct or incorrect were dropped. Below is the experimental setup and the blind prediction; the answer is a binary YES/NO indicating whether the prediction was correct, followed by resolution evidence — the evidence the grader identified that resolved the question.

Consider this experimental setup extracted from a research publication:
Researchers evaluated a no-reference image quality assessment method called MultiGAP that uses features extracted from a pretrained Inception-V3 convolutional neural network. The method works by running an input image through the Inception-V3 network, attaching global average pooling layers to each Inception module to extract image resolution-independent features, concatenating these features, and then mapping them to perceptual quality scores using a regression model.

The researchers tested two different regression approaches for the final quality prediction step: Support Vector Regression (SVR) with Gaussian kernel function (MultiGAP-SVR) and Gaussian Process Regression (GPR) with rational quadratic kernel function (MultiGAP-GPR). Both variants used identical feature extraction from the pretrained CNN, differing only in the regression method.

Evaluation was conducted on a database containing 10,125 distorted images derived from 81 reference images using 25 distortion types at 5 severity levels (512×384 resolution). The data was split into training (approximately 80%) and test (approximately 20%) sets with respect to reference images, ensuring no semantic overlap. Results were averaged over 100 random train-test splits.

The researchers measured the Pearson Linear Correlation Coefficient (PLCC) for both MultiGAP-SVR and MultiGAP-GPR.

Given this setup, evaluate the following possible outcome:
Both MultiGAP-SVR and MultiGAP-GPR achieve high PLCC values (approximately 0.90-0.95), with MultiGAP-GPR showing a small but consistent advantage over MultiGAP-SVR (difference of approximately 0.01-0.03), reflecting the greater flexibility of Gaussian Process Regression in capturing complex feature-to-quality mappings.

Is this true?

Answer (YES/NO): NO